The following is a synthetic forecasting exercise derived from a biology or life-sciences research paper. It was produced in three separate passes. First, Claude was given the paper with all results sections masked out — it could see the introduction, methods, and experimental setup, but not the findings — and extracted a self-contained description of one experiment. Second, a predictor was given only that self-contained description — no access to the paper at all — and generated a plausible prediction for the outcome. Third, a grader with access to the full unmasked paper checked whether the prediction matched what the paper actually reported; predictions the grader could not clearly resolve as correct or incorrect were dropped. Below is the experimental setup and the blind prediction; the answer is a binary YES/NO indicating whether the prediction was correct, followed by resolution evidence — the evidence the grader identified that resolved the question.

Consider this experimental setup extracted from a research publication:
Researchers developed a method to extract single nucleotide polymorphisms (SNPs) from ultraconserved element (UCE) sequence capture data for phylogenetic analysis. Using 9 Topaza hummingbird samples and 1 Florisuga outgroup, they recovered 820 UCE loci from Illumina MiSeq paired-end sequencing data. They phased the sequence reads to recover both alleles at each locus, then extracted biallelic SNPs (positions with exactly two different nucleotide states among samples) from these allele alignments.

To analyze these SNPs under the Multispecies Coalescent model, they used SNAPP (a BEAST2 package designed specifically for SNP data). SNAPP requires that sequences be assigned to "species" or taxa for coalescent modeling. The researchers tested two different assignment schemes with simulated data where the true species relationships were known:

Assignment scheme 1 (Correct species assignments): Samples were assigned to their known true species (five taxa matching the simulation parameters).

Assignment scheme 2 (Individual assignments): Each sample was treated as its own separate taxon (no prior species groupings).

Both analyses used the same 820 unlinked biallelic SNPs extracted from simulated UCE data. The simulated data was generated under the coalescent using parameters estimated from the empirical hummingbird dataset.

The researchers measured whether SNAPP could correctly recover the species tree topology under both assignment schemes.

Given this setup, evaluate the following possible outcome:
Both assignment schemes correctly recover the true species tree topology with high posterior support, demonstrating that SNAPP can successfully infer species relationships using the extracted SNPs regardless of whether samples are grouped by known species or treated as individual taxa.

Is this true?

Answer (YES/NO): YES